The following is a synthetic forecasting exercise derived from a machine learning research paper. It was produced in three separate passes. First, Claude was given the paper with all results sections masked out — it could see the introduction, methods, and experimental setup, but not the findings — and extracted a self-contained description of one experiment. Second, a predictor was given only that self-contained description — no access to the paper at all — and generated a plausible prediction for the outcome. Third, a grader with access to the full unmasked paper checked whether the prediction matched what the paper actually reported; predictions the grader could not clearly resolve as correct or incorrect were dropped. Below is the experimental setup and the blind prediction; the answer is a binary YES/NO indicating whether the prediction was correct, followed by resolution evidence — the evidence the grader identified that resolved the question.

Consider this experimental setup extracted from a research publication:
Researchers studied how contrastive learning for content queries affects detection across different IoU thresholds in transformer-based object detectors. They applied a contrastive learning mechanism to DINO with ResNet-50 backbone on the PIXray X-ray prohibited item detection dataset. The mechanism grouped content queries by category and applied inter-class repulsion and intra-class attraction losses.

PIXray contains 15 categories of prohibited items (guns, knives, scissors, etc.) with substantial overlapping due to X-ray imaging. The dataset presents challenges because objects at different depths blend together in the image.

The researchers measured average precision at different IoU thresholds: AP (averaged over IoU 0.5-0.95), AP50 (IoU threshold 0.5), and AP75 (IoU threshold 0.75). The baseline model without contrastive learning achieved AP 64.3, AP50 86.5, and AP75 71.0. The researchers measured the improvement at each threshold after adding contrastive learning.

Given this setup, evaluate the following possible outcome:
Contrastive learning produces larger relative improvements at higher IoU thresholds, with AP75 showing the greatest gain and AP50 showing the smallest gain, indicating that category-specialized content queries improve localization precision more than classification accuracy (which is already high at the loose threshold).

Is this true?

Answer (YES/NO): YES